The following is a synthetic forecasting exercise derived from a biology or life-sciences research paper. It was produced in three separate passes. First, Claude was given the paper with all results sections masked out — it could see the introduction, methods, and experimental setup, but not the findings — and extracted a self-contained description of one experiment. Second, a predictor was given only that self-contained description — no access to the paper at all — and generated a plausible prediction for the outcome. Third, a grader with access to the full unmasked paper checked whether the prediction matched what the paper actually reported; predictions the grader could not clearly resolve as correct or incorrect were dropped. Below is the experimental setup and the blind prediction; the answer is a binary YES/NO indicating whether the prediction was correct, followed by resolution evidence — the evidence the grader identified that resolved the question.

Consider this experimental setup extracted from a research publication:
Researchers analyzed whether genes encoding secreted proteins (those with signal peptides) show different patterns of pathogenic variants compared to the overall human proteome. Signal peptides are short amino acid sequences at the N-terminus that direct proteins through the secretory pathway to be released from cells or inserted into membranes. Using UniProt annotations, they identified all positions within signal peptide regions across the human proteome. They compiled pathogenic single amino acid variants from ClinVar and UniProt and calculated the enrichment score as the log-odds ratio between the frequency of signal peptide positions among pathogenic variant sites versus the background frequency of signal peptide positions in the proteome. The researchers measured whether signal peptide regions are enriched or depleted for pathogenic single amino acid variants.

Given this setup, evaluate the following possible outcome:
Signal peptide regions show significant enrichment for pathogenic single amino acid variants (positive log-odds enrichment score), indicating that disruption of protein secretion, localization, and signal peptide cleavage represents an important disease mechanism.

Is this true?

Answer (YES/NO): NO